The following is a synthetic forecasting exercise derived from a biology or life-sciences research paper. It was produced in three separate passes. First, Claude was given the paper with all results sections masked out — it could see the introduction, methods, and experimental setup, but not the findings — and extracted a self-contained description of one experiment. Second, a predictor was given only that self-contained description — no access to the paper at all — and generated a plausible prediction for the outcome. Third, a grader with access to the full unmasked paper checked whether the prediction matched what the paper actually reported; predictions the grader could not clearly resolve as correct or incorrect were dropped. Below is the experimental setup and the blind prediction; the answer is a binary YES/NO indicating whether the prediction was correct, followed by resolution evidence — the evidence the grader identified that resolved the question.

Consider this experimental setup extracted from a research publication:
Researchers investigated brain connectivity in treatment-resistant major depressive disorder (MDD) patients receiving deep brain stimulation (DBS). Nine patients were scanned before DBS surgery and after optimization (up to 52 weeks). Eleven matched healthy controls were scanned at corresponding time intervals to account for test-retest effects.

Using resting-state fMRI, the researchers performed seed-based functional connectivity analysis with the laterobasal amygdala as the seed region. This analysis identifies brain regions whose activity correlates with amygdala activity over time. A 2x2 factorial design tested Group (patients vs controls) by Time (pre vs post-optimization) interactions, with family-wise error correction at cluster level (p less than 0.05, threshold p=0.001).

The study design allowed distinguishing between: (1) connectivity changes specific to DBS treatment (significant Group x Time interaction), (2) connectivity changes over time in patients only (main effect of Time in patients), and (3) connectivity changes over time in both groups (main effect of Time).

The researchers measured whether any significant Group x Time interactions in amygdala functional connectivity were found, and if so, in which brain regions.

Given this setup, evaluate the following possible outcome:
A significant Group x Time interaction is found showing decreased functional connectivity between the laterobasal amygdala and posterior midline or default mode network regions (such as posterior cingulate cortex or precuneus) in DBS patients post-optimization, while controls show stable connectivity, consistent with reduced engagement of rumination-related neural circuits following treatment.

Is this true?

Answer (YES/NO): NO